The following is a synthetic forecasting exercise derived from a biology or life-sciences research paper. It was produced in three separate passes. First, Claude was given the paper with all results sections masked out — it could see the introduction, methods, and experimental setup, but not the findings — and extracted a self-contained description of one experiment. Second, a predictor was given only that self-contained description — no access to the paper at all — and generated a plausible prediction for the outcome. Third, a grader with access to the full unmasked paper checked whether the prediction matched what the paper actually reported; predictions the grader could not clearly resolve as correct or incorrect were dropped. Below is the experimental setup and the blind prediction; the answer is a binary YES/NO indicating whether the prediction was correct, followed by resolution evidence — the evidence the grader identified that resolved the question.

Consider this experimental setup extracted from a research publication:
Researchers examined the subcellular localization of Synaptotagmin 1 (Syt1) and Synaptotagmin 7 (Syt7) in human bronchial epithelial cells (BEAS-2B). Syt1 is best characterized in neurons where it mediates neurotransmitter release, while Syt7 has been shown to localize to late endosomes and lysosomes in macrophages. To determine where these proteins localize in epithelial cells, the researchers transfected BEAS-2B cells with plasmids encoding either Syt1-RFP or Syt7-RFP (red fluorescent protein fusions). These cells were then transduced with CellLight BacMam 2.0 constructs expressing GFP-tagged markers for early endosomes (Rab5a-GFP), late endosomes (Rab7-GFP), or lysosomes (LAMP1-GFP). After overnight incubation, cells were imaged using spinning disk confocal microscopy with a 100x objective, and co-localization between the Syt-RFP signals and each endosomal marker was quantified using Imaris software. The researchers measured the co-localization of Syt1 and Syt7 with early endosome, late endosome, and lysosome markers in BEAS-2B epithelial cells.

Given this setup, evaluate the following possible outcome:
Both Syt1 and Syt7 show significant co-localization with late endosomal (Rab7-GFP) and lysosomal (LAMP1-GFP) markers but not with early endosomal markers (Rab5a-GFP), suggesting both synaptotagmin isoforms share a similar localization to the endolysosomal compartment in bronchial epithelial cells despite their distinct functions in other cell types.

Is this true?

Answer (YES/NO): YES